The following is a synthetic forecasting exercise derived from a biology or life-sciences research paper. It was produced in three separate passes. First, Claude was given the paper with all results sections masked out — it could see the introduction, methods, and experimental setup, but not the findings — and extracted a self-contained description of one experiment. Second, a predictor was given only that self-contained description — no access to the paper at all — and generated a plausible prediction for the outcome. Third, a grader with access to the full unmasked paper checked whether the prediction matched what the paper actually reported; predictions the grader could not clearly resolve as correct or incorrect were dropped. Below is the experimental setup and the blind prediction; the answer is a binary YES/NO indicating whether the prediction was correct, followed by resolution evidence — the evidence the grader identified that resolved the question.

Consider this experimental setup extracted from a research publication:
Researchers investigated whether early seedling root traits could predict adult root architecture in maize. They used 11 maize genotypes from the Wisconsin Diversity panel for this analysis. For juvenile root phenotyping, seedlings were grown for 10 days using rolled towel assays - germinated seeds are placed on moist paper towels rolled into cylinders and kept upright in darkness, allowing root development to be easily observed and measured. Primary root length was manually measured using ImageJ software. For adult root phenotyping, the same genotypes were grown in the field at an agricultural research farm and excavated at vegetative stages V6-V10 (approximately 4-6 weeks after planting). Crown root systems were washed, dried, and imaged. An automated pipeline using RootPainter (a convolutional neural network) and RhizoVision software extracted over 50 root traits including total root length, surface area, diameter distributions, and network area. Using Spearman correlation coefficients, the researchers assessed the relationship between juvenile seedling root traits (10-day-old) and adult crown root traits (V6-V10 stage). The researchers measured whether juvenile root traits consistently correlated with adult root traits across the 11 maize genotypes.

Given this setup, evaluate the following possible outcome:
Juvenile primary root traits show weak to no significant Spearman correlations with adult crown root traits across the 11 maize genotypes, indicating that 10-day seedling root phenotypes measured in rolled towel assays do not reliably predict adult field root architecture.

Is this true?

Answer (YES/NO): YES